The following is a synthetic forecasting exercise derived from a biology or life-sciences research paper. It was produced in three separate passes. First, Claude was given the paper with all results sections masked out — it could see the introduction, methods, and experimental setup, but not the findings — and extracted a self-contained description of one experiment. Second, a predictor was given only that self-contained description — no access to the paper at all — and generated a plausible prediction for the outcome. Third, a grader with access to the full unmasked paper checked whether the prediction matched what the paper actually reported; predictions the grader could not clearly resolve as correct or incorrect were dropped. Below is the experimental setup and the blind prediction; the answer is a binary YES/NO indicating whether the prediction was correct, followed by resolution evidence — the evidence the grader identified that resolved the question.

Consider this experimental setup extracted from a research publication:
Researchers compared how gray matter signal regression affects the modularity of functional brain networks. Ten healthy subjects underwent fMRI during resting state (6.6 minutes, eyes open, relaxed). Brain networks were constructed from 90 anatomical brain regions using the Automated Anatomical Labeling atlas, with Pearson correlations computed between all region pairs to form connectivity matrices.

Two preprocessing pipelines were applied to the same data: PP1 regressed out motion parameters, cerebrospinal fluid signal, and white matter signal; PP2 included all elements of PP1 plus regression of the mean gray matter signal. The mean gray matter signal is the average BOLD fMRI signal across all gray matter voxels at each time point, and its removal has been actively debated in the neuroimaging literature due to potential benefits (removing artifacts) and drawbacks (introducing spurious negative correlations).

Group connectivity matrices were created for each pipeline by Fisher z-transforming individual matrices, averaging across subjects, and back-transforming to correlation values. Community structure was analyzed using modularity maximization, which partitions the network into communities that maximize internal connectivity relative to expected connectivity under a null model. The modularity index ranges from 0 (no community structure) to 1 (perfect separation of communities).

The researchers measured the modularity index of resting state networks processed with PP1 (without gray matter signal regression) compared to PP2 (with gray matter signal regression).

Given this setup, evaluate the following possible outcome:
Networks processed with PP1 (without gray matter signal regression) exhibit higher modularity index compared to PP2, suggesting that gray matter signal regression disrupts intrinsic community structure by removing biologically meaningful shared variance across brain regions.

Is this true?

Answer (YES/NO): NO